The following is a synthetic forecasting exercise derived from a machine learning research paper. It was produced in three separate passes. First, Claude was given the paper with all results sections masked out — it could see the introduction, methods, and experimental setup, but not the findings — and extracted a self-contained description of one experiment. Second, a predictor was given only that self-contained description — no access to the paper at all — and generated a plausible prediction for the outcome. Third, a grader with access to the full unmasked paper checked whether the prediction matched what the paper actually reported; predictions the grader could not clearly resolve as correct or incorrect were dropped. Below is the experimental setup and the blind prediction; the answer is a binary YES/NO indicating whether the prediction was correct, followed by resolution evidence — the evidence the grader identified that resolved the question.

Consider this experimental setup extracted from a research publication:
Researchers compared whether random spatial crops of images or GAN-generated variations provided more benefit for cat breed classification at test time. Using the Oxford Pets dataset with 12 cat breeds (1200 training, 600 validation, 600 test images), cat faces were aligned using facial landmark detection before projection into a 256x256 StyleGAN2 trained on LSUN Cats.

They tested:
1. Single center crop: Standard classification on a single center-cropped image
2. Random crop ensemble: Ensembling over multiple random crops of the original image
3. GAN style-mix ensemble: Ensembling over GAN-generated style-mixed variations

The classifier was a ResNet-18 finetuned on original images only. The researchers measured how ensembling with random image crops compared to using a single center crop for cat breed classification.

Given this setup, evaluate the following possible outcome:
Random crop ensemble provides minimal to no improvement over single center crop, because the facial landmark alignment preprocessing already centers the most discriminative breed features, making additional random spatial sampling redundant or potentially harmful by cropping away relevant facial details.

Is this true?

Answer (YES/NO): YES